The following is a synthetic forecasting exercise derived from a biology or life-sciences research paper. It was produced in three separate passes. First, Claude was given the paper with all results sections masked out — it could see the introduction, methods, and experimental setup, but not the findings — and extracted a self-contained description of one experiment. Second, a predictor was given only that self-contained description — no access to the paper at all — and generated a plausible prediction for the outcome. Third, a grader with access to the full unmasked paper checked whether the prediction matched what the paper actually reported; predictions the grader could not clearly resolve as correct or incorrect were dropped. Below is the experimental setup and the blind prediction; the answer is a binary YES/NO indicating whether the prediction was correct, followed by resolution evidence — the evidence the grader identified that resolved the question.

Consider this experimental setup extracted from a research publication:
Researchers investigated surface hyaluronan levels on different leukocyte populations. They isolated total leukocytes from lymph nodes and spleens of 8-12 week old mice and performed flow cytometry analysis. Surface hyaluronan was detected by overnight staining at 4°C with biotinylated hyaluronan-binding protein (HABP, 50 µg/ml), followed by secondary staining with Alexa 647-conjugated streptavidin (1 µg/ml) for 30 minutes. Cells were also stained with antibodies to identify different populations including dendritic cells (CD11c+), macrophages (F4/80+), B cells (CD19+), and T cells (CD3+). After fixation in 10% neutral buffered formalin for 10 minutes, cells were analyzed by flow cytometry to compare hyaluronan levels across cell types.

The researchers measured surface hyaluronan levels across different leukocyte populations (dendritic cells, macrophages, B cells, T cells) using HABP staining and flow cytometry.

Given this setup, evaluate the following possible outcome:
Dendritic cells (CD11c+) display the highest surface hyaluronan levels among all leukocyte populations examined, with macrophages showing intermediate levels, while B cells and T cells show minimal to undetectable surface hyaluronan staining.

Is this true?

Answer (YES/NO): NO